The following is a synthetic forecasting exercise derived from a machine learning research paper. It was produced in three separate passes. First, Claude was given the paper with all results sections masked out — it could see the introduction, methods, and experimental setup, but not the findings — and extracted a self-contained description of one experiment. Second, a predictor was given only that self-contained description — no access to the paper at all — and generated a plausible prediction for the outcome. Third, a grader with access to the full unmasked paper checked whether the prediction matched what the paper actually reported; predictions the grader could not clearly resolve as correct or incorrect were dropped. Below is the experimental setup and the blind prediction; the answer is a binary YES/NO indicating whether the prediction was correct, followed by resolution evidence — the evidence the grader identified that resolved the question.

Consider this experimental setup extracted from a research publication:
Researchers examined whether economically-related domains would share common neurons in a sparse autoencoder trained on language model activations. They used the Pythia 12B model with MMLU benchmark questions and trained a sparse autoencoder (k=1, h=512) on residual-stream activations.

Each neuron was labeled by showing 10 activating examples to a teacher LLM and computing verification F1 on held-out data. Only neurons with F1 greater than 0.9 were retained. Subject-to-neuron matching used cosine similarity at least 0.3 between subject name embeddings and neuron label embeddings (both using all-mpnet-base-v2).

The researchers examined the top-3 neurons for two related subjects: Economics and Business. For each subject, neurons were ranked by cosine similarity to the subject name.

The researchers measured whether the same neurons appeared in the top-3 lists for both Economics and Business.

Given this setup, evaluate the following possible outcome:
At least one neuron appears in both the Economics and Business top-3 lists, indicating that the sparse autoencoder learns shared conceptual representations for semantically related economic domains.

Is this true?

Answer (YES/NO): YES